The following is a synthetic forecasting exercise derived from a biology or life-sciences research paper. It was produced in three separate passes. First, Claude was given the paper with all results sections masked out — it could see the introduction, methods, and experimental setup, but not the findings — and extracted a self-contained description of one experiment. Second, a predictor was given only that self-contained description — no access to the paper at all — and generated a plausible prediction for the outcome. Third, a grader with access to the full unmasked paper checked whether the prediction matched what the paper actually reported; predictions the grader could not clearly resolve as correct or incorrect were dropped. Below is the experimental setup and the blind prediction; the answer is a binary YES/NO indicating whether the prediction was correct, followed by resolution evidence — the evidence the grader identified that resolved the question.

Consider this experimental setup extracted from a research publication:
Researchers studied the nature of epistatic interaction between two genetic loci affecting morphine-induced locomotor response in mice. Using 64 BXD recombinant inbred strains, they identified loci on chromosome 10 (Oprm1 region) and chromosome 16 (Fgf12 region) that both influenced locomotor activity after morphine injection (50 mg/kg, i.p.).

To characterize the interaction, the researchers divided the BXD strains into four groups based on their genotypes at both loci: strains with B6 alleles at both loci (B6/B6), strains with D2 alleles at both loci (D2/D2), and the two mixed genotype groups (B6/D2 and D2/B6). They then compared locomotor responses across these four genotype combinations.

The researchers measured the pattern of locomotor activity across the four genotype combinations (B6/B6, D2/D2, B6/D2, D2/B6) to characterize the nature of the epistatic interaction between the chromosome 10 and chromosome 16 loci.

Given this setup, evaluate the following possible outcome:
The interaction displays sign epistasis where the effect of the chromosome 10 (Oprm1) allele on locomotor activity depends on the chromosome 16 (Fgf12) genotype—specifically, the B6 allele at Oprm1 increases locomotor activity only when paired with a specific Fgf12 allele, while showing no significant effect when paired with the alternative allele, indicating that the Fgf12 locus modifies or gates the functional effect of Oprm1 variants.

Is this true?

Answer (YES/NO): NO